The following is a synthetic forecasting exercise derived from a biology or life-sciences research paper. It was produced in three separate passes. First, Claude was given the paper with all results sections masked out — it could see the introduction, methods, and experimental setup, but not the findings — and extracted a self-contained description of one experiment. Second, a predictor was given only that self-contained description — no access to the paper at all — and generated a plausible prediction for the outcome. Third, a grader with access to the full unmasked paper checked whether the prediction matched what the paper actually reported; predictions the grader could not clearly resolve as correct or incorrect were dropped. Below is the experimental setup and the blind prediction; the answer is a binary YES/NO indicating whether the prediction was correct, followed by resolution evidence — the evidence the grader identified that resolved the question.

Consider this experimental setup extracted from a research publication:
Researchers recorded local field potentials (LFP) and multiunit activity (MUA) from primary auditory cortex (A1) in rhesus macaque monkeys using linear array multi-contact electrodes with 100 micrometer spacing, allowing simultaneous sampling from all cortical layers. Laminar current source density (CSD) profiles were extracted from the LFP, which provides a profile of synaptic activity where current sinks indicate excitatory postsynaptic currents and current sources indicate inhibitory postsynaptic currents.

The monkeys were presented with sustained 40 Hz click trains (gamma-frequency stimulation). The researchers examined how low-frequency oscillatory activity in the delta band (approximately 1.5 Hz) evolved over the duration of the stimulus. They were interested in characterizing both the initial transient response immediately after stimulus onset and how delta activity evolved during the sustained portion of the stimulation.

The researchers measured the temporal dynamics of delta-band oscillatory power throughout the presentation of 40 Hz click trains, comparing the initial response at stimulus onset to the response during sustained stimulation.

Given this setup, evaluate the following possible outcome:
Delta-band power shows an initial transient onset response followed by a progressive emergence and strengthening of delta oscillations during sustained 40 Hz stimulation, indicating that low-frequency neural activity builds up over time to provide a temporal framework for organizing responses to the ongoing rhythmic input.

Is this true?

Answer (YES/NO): NO